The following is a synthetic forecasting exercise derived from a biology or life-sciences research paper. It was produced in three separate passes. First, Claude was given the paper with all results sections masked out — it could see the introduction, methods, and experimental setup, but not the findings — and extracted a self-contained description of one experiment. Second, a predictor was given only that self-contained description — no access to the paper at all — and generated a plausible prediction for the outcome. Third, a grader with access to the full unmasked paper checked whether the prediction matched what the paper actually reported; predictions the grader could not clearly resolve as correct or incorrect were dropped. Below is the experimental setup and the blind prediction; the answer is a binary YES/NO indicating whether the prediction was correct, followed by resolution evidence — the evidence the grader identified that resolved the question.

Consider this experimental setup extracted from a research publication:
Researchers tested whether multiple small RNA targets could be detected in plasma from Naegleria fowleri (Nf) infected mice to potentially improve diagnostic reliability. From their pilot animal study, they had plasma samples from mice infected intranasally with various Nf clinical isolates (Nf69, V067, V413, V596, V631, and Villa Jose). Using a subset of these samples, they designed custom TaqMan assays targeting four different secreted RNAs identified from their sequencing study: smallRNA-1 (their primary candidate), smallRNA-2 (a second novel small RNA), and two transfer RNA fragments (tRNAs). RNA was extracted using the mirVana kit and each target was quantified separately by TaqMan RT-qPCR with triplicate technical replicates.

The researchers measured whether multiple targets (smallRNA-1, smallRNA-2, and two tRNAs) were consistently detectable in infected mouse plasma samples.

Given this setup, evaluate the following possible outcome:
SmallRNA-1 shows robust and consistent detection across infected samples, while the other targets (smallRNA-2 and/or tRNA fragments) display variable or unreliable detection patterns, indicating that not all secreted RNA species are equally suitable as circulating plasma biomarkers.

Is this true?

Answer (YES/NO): NO